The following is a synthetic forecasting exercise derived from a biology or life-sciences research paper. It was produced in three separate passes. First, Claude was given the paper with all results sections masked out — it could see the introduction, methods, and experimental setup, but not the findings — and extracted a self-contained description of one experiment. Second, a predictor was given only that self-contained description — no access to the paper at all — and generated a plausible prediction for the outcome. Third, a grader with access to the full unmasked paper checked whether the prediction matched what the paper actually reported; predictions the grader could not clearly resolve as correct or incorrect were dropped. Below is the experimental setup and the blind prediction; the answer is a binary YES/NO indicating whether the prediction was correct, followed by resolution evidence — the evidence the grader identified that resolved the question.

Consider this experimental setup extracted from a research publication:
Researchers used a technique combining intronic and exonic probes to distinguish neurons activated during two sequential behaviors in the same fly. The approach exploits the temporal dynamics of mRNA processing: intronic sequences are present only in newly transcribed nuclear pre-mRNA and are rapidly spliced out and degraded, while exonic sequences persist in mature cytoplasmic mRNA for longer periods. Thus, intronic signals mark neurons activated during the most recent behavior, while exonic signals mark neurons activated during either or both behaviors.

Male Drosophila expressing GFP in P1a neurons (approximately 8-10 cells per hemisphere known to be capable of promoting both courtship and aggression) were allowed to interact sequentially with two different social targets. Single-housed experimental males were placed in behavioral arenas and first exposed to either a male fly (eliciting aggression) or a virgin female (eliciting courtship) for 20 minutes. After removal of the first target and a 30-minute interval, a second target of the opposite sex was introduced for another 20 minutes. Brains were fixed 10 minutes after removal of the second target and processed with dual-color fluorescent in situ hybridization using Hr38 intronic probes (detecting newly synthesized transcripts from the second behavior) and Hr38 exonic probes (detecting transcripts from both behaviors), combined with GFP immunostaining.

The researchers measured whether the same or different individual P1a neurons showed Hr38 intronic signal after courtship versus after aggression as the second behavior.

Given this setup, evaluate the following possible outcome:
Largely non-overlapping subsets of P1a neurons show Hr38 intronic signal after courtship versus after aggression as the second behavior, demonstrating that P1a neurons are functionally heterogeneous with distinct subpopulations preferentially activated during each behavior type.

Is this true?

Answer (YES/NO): YES